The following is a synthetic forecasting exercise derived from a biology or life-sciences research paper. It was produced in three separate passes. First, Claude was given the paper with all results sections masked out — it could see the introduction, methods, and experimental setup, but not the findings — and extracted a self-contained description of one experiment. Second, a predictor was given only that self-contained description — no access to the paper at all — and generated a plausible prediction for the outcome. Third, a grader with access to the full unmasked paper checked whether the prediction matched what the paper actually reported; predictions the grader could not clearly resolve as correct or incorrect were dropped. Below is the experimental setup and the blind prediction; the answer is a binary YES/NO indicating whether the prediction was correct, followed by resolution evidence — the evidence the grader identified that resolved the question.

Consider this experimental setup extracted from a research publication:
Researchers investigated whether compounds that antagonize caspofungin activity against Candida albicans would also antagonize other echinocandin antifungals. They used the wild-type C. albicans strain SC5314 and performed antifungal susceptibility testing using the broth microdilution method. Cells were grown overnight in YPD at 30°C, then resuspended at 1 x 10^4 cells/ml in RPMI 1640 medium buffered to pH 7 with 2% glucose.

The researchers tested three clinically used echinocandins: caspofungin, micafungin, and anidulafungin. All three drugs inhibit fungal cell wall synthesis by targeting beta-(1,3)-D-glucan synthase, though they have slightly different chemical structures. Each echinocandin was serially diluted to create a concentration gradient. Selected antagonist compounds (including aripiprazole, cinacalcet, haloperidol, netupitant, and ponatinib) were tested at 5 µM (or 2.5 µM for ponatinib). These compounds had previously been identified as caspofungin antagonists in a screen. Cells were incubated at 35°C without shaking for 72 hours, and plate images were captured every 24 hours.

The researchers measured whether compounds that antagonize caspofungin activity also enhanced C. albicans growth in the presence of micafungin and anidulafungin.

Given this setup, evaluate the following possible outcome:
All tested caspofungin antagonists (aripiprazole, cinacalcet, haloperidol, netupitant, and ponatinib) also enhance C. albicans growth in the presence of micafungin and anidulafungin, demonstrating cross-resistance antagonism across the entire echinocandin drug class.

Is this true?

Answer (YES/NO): YES